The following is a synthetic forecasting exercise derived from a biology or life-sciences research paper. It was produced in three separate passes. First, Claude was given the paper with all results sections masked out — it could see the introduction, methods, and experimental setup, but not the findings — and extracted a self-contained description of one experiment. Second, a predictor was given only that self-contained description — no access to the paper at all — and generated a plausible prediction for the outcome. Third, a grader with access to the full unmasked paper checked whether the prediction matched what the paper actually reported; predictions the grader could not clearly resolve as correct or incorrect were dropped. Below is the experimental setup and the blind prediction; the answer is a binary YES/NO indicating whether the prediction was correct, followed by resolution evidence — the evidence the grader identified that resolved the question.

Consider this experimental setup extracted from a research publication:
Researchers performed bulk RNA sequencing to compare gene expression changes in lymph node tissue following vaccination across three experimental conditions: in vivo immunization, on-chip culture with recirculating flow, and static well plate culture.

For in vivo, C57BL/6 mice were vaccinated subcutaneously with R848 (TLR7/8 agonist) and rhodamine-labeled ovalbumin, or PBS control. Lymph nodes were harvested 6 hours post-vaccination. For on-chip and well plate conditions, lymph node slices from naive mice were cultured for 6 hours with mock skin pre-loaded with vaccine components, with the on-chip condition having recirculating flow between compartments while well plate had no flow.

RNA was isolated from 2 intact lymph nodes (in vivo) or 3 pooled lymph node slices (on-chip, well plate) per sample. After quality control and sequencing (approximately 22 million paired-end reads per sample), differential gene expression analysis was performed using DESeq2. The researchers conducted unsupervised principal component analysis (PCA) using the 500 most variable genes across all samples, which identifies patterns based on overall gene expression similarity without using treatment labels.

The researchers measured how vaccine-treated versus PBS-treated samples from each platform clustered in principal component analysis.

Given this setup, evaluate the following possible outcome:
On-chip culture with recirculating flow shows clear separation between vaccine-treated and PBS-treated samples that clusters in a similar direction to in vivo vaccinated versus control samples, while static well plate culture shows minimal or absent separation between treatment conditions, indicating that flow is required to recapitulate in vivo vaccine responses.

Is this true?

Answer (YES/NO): NO